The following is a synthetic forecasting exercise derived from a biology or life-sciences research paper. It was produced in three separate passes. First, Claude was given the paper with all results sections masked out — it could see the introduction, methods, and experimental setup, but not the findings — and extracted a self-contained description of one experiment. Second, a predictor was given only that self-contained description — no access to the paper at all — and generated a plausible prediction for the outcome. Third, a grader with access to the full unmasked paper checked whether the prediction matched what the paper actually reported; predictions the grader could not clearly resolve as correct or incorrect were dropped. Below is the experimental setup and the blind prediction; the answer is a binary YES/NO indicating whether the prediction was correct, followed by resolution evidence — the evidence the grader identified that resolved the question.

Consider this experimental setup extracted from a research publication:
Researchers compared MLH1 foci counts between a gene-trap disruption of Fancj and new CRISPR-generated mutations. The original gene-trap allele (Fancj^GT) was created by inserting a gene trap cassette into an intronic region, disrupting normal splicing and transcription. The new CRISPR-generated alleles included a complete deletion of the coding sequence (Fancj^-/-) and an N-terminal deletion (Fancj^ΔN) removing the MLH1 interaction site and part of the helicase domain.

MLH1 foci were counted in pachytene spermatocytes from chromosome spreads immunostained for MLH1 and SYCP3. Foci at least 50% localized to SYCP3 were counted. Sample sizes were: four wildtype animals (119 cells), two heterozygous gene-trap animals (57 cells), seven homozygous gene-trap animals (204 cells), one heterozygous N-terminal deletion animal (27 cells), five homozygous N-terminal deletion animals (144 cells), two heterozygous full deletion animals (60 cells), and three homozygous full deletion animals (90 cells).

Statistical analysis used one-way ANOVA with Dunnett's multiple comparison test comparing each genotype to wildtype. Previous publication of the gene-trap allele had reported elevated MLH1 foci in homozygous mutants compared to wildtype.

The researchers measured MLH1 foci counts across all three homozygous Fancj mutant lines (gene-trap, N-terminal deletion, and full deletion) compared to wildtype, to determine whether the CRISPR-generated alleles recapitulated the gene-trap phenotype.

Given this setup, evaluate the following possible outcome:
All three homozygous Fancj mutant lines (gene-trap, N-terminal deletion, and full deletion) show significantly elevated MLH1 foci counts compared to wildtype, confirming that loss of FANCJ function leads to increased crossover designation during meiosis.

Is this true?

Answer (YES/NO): NO